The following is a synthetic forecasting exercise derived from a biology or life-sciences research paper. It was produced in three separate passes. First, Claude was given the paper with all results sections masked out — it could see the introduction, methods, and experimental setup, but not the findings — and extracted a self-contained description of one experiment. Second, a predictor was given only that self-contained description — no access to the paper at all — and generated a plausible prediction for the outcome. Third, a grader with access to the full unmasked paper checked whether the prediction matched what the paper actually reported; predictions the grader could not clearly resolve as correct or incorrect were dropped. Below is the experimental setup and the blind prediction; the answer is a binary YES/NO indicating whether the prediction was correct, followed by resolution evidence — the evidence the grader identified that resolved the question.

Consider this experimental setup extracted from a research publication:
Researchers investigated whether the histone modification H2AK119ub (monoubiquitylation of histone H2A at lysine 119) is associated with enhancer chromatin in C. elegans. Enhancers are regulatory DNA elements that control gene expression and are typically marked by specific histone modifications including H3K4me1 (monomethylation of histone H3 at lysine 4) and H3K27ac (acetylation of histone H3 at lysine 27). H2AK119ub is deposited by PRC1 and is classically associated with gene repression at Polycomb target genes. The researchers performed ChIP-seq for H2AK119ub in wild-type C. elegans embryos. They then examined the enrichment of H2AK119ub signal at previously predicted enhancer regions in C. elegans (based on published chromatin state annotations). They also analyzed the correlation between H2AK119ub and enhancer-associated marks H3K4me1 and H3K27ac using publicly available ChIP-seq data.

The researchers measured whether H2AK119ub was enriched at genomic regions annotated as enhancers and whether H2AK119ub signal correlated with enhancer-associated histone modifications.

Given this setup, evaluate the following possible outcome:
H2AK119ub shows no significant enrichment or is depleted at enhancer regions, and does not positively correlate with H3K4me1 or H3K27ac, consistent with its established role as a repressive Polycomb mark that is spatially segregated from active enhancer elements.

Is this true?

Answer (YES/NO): NO